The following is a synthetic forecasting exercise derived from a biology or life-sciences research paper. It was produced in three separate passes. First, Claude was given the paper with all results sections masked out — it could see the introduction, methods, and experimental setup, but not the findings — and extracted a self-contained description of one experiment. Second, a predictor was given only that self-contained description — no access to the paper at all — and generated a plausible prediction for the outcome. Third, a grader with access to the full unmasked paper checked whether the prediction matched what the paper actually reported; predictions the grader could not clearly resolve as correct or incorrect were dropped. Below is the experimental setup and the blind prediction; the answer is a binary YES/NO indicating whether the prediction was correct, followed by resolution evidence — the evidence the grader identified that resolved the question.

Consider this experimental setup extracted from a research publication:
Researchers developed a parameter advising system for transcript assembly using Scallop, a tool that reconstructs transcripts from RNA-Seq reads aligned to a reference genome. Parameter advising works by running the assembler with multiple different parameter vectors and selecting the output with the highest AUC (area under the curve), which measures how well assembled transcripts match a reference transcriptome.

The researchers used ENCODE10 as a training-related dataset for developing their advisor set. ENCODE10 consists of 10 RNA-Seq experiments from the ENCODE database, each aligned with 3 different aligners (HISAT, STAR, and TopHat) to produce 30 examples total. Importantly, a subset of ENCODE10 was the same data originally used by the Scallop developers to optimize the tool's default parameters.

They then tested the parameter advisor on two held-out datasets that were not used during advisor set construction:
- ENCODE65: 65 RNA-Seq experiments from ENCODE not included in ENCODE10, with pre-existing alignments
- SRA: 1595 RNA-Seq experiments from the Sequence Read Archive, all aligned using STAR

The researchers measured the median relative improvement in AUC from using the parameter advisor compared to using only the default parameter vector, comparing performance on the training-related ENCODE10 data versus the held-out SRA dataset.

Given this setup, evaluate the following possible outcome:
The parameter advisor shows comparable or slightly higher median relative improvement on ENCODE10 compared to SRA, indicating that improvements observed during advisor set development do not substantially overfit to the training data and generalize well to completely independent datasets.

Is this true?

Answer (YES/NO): NO